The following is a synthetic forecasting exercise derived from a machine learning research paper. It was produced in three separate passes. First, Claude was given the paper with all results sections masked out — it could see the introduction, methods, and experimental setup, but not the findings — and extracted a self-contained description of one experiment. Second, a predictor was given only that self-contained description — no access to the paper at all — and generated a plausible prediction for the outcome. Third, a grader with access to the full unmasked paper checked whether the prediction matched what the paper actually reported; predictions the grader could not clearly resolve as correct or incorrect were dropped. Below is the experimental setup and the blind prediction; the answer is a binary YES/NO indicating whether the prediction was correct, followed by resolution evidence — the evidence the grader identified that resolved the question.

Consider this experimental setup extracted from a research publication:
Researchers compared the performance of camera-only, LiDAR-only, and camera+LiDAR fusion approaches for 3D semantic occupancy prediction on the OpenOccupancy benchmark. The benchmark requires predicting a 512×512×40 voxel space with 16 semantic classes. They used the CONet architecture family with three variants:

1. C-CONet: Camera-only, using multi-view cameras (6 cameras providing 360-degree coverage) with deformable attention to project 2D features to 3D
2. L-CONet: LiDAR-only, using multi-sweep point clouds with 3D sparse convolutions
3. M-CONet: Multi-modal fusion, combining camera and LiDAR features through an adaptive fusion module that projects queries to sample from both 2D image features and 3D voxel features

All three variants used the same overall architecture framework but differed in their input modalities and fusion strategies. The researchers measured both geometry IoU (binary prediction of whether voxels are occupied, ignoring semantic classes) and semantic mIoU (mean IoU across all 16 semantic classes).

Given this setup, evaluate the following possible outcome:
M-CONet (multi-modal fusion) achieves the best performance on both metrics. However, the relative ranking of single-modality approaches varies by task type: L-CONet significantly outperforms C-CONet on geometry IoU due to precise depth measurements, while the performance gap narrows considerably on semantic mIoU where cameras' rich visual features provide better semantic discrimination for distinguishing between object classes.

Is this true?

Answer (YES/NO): NO